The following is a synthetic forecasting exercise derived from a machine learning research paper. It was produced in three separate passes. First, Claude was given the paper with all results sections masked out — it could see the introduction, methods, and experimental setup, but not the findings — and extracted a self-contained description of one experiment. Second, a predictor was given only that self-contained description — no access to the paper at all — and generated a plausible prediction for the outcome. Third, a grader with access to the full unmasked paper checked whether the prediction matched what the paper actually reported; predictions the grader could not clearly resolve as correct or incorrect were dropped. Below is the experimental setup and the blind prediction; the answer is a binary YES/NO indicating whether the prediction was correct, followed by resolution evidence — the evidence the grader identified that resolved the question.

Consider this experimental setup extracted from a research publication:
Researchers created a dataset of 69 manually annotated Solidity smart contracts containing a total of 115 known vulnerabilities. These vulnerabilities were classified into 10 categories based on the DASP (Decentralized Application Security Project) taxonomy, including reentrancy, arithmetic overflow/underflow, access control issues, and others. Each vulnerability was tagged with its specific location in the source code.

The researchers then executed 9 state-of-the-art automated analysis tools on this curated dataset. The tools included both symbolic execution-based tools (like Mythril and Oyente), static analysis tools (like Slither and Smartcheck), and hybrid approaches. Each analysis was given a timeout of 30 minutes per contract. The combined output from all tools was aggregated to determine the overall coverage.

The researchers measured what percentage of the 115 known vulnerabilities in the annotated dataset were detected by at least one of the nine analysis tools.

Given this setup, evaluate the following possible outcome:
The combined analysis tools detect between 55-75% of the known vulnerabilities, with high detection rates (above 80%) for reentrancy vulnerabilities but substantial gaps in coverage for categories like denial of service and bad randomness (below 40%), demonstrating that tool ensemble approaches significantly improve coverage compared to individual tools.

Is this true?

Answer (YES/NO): NO